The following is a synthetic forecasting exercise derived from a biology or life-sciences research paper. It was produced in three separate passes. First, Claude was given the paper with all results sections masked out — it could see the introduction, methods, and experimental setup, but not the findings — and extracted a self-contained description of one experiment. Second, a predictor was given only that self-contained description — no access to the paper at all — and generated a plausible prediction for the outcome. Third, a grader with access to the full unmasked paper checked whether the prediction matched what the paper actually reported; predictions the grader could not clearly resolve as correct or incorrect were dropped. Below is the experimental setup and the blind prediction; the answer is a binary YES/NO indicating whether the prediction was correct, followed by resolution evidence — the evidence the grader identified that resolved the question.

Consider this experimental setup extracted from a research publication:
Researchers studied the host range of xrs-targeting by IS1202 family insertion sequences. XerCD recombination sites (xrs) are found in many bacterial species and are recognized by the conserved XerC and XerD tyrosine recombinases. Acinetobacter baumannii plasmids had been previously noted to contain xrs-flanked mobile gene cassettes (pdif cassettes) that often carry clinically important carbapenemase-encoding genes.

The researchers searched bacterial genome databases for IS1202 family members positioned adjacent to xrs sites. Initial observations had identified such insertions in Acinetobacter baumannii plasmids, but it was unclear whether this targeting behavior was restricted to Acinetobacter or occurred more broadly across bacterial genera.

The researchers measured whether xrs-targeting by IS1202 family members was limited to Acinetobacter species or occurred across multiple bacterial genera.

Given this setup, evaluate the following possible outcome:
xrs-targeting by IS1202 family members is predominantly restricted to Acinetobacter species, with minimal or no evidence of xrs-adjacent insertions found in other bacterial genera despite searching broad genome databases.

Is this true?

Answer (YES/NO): NO